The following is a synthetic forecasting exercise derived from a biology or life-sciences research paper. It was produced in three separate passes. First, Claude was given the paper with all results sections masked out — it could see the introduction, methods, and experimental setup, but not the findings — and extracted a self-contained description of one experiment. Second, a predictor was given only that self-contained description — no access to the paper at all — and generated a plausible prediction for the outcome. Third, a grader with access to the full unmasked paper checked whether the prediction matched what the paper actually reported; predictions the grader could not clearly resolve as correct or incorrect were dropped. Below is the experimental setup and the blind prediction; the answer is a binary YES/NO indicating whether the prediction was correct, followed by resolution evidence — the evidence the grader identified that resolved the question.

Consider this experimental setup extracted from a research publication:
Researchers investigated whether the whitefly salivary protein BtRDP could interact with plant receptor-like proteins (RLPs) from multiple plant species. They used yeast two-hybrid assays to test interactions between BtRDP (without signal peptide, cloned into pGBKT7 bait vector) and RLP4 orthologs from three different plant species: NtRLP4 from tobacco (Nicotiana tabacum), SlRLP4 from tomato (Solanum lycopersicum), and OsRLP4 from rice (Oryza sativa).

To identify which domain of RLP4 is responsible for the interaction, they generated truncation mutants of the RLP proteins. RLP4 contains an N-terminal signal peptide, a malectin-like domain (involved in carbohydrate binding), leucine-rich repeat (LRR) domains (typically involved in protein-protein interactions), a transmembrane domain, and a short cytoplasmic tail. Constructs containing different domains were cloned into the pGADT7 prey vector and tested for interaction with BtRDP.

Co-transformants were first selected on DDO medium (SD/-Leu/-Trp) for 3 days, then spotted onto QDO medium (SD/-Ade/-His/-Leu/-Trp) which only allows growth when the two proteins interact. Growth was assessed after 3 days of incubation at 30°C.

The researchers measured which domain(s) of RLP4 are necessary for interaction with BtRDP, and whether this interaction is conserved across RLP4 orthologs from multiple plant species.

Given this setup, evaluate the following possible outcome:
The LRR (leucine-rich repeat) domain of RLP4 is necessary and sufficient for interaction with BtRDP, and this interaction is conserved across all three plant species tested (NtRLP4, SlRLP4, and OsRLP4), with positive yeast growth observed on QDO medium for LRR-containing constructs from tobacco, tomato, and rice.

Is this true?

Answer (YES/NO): NO